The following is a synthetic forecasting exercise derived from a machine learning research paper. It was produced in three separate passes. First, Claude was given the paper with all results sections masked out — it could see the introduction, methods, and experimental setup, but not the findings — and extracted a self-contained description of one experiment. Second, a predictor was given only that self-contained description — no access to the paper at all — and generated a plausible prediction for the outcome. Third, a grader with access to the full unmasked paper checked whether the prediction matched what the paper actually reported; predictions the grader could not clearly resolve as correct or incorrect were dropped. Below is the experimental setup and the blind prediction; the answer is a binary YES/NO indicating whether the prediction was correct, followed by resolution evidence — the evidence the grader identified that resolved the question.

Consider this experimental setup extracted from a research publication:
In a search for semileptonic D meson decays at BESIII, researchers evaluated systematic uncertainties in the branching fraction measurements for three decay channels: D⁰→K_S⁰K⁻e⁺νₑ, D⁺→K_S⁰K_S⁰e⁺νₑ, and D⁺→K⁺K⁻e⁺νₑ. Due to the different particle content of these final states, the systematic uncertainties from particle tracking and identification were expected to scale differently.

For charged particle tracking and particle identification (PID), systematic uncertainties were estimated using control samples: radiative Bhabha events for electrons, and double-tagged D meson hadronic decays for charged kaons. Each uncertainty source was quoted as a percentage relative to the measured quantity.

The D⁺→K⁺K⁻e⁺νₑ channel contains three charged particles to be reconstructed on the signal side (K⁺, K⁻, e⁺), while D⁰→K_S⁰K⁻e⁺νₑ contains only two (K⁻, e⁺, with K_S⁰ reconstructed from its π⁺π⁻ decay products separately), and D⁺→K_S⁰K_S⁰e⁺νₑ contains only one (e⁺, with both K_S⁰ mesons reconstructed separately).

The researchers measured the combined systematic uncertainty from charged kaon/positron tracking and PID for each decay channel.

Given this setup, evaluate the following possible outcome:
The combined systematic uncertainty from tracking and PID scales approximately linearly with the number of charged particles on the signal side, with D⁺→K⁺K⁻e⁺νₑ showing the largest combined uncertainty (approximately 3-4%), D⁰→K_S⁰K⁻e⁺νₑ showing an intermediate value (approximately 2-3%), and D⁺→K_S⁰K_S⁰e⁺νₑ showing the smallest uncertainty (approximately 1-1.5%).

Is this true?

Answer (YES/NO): NO